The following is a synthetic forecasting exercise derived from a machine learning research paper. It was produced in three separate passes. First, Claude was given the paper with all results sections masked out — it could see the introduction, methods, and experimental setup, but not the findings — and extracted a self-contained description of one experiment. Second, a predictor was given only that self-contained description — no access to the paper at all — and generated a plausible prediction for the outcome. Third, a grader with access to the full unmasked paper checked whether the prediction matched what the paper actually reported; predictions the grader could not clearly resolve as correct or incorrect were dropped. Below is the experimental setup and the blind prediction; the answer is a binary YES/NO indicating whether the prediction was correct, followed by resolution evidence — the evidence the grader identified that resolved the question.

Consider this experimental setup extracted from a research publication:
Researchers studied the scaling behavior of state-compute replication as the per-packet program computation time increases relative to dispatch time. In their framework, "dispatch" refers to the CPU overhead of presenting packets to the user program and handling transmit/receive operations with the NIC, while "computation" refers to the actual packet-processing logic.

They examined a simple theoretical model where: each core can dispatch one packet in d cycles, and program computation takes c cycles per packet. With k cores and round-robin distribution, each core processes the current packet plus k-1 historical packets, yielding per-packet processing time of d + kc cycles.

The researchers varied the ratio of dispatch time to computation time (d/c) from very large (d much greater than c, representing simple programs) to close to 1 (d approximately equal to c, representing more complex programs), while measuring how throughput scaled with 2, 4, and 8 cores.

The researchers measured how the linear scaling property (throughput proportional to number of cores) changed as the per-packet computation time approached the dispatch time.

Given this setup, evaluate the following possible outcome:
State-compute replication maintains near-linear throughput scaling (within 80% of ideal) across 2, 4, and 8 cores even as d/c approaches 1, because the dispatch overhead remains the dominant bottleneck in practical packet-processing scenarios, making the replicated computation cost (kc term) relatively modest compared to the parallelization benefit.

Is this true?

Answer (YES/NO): NO